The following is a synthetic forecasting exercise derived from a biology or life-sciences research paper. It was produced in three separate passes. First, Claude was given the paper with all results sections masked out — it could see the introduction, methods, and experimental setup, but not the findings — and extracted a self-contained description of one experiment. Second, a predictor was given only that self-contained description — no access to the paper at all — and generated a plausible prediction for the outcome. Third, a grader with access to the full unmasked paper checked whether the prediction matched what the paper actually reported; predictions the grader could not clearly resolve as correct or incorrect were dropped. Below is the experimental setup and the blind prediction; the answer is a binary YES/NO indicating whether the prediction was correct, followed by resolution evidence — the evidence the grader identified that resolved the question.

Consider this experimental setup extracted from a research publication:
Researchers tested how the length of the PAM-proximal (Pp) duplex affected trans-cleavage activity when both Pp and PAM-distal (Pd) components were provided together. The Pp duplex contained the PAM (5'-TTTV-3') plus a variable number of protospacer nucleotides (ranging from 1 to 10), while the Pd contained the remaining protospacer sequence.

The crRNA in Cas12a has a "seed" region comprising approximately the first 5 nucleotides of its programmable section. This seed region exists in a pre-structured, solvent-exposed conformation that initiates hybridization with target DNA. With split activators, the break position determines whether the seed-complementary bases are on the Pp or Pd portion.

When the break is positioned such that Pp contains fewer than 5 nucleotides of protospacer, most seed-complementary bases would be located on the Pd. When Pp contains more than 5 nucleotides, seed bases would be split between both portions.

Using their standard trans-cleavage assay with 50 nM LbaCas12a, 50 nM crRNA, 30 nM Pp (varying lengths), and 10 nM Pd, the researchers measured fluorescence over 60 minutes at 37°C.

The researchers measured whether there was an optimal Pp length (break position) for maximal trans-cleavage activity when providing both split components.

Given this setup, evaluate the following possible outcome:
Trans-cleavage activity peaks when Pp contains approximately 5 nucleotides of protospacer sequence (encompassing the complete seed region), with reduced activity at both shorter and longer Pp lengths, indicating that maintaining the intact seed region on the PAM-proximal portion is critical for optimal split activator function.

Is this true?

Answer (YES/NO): NO